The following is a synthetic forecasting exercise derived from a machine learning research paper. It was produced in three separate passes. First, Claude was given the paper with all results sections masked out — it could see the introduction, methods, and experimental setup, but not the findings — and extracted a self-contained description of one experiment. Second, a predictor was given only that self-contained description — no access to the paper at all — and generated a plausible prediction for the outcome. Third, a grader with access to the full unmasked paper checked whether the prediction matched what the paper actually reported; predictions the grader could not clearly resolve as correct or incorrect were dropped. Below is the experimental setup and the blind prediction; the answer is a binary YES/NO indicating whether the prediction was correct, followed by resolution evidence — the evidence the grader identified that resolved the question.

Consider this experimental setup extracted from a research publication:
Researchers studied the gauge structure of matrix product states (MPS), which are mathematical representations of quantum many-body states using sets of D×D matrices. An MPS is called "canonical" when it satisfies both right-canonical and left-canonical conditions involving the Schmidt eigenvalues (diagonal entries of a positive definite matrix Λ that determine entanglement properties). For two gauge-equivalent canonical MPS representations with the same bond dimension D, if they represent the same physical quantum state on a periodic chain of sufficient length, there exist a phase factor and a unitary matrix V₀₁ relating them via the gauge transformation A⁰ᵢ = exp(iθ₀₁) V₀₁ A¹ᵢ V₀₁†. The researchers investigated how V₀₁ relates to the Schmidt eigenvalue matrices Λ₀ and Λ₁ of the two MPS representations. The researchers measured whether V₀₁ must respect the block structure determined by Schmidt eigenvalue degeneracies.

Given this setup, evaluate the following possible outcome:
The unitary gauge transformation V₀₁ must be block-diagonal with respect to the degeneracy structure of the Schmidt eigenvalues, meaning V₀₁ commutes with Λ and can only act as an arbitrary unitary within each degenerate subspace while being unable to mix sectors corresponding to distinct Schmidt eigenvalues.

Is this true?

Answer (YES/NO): YES